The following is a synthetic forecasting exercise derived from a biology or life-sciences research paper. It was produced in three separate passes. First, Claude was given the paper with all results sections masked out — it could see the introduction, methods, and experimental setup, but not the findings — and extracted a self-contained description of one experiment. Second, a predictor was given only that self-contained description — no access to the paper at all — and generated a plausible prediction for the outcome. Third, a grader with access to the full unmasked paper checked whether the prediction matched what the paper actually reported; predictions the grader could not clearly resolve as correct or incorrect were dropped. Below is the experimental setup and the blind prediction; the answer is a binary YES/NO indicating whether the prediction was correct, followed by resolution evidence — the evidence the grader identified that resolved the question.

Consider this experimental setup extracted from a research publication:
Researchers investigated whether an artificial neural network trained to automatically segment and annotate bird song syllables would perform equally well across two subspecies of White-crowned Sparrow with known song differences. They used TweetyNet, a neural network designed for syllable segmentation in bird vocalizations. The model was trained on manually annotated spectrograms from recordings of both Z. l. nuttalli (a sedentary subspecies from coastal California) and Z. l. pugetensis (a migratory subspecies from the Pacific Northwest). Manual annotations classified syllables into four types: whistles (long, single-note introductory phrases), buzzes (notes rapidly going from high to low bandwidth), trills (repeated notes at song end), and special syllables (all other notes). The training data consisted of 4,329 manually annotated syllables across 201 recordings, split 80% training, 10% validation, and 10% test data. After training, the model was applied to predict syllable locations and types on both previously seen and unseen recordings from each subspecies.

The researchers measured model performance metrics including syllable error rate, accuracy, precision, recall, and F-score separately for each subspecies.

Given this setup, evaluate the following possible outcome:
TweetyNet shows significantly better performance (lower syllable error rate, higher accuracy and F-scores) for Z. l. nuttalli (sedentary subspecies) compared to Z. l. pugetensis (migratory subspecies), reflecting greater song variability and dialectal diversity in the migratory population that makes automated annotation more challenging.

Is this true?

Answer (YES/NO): NO